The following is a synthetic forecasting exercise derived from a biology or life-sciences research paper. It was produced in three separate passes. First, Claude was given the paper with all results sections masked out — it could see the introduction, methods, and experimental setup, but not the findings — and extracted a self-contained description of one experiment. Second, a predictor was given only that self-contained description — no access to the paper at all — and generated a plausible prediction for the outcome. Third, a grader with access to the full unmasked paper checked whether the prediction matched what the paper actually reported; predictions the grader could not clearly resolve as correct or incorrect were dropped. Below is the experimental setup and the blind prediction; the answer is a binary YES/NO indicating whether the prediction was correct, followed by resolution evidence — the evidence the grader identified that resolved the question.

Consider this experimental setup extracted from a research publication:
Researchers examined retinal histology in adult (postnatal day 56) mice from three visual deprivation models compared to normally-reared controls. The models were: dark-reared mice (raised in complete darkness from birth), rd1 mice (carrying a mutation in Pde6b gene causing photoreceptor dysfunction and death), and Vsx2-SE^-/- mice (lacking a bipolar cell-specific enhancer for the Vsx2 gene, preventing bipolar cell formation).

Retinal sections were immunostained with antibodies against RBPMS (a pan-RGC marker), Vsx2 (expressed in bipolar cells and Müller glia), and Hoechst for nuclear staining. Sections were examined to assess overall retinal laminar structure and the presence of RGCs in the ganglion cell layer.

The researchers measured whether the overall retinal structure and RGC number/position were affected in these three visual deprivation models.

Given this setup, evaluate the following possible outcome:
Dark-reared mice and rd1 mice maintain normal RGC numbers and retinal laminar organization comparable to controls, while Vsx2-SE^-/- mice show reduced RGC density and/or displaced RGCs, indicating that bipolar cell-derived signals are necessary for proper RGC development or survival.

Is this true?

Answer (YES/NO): NO